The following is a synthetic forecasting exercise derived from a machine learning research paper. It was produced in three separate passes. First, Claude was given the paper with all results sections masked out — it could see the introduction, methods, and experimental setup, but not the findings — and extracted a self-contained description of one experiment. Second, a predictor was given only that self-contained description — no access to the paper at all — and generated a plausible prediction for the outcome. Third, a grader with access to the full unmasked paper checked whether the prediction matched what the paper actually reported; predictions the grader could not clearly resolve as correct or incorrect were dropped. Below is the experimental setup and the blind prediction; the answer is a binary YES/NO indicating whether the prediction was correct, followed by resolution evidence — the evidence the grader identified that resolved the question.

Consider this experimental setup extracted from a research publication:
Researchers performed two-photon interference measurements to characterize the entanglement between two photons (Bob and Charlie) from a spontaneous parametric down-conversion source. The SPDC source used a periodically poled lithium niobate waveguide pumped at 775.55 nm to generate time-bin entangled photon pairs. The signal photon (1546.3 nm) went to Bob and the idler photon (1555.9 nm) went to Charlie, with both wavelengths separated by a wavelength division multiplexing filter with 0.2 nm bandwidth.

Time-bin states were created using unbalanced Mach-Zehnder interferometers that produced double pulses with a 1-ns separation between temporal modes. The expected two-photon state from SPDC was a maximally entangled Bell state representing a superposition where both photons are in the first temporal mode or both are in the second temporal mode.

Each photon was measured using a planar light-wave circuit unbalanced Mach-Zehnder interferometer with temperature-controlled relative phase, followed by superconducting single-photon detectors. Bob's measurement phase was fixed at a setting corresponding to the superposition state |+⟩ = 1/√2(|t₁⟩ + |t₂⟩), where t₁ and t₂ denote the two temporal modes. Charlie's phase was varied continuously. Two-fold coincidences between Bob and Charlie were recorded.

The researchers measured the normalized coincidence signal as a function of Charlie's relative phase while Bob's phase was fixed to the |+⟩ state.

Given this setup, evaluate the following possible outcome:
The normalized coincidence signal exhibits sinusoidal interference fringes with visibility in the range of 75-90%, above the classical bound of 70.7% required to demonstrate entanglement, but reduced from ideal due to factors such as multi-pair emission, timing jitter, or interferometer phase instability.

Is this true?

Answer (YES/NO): NO